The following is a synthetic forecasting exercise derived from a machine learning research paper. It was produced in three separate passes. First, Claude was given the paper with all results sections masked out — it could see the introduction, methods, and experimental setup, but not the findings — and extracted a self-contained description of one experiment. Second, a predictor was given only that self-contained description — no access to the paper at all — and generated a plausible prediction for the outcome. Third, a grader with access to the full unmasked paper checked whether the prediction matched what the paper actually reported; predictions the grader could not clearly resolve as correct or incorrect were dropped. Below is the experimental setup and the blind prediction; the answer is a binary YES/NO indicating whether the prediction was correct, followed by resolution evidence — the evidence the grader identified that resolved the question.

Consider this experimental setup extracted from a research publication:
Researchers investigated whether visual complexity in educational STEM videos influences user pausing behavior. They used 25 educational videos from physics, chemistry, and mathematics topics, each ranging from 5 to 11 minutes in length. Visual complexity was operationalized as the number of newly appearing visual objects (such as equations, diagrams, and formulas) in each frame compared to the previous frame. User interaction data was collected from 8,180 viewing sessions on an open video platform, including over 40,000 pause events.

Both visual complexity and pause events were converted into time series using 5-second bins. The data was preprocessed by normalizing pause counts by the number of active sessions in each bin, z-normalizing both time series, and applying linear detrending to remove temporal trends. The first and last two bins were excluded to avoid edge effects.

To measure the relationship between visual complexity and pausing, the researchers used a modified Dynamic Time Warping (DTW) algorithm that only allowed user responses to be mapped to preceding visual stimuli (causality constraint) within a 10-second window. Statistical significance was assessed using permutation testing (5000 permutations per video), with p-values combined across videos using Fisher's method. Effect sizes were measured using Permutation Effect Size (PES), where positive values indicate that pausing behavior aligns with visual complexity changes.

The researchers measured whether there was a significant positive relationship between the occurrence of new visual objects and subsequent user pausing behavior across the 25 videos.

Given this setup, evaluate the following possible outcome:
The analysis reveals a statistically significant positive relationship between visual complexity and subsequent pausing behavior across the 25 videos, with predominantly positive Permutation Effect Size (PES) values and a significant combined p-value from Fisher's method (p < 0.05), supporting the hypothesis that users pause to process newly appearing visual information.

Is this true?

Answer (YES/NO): YES